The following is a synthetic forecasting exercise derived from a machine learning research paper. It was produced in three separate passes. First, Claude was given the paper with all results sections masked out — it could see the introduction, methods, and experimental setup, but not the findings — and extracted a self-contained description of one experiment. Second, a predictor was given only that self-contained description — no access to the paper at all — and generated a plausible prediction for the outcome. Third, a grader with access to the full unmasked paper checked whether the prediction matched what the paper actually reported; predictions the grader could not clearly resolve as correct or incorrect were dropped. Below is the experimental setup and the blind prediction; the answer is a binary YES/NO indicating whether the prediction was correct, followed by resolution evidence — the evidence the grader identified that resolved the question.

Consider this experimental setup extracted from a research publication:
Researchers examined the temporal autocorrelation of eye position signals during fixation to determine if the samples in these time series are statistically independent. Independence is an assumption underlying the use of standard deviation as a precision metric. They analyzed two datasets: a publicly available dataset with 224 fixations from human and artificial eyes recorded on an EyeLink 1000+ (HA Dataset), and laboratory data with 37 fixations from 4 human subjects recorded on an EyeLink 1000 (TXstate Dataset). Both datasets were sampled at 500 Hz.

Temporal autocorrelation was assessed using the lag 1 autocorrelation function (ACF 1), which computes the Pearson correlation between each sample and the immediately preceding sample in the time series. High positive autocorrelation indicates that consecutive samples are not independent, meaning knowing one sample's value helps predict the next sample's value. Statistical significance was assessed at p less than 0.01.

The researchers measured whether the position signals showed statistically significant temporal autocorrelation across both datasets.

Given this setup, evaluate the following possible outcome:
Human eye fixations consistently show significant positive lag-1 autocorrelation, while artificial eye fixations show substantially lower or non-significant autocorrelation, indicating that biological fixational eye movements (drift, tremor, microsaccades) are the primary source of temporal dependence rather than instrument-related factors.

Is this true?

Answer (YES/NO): NO